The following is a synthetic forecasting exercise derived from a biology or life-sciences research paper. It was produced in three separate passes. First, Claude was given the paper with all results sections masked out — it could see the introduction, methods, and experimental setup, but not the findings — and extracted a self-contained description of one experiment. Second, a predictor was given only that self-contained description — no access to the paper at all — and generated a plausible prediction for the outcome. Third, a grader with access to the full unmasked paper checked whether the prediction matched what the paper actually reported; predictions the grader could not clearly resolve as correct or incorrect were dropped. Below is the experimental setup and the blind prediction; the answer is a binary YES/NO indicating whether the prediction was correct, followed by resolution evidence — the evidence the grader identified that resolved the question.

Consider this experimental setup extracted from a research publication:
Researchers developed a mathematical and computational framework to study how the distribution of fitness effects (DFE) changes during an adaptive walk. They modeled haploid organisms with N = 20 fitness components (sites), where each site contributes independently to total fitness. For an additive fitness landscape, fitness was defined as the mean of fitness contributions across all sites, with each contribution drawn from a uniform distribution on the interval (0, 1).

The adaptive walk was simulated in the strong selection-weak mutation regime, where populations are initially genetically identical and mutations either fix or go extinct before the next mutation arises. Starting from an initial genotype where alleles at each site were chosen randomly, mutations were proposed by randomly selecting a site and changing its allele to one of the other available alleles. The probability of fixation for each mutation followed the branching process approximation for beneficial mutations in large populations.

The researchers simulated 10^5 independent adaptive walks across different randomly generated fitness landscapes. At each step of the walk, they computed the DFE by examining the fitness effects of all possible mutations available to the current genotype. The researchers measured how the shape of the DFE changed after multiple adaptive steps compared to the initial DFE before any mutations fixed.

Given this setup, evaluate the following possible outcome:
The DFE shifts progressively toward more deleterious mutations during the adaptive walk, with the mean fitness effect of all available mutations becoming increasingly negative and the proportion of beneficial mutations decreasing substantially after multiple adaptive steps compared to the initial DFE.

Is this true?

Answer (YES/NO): YES